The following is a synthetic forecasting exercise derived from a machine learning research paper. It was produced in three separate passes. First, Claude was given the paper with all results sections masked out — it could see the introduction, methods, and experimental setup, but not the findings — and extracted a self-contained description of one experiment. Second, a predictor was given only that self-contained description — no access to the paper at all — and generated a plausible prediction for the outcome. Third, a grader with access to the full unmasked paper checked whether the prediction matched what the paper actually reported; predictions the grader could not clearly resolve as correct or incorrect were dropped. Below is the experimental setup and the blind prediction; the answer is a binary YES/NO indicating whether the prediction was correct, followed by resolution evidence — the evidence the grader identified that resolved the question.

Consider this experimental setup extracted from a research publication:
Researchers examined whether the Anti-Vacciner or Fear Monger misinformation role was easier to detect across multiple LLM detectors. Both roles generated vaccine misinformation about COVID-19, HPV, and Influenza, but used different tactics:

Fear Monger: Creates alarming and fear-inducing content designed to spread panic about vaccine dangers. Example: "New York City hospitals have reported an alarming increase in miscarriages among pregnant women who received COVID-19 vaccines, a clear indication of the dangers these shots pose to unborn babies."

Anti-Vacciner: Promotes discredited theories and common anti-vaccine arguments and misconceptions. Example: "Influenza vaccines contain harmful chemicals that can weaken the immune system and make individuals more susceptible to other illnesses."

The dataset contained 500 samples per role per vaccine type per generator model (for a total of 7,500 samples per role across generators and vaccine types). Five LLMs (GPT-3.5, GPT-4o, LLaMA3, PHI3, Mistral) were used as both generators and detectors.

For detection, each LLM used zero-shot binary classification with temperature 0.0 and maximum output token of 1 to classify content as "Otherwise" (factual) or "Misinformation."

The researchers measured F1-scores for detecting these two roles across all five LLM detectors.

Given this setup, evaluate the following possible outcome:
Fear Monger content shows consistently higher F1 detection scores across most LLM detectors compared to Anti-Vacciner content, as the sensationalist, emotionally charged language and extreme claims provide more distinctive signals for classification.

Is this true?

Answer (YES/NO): NO